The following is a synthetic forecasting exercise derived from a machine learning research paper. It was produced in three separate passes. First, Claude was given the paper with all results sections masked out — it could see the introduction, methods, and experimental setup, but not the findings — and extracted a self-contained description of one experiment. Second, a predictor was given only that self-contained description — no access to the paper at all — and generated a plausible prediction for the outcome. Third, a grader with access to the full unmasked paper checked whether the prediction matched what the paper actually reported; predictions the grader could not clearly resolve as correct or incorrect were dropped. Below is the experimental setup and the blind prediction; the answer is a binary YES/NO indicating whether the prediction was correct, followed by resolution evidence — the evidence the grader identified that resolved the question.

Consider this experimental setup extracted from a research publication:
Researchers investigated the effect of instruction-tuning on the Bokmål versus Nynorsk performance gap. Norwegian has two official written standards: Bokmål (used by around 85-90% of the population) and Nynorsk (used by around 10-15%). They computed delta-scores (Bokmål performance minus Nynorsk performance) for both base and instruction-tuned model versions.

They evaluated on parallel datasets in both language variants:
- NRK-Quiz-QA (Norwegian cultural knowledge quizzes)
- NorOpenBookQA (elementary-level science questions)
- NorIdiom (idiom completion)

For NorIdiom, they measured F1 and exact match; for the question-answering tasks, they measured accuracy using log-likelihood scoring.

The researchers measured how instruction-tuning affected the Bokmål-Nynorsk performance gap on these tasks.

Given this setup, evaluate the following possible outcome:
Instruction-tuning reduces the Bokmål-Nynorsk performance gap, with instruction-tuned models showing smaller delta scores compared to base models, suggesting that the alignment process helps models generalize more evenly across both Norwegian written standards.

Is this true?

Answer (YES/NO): NO